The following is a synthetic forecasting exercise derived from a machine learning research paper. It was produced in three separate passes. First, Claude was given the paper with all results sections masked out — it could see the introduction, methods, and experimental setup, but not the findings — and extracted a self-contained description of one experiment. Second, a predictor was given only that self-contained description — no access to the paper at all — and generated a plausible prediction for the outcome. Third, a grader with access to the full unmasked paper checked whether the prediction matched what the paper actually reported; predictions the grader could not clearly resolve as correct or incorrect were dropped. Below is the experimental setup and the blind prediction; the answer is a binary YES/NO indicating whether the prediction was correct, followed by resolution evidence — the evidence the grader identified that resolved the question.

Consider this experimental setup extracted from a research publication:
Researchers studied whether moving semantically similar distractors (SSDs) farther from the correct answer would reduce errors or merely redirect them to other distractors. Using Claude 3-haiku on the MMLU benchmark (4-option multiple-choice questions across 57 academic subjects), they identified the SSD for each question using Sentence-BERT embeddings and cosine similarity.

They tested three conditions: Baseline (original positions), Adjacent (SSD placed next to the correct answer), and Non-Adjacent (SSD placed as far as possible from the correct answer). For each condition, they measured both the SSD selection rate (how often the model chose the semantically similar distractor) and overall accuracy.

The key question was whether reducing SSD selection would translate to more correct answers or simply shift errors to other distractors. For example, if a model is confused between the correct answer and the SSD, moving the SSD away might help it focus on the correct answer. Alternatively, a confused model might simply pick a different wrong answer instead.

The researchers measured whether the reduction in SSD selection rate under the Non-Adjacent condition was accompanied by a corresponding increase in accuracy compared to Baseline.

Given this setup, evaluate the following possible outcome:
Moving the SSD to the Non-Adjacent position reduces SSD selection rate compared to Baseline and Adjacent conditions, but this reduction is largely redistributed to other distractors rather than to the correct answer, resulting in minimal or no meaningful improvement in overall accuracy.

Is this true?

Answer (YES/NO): YES